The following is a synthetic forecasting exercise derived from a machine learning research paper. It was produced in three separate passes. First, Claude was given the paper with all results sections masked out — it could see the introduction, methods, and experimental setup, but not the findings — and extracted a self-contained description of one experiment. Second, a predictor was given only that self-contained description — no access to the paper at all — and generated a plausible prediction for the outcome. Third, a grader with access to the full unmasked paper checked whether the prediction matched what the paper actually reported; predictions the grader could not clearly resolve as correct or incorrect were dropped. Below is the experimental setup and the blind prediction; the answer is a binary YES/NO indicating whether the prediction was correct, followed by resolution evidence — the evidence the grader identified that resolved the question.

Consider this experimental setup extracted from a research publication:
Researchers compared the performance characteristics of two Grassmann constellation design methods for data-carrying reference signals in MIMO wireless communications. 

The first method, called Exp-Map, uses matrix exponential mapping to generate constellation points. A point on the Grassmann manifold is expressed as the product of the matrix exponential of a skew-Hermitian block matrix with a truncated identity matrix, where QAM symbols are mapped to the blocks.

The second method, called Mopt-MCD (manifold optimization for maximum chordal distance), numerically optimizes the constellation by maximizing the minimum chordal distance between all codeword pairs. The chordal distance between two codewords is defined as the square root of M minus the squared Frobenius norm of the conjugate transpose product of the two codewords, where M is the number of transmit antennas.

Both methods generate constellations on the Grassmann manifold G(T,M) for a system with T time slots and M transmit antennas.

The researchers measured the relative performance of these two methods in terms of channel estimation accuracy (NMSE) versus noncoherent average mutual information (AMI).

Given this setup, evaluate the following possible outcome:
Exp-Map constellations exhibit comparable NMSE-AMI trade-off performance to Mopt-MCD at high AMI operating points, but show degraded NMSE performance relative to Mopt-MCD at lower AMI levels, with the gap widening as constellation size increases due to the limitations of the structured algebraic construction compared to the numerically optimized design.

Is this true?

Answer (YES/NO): NO